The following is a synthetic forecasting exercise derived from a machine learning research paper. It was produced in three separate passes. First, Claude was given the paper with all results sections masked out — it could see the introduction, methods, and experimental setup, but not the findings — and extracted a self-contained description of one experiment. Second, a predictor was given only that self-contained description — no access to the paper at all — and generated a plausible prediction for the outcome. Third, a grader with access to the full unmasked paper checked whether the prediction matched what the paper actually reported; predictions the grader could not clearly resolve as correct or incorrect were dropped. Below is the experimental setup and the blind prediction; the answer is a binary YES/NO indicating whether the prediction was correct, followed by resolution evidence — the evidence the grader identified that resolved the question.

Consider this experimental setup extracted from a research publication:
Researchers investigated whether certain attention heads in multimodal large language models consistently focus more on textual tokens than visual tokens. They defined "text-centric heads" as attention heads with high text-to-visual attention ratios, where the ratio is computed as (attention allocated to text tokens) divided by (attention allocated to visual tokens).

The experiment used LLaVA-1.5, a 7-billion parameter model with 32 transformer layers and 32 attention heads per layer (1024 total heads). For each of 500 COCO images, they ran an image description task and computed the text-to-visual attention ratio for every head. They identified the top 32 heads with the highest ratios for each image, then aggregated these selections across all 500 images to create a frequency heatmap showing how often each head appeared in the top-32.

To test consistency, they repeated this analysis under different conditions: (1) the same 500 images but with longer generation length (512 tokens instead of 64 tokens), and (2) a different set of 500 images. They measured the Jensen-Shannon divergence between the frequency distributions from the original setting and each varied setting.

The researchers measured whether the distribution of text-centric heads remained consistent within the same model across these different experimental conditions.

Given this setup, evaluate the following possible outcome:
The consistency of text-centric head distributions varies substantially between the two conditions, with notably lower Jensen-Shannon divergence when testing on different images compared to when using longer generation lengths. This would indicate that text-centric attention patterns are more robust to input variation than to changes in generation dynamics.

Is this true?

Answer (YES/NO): NO